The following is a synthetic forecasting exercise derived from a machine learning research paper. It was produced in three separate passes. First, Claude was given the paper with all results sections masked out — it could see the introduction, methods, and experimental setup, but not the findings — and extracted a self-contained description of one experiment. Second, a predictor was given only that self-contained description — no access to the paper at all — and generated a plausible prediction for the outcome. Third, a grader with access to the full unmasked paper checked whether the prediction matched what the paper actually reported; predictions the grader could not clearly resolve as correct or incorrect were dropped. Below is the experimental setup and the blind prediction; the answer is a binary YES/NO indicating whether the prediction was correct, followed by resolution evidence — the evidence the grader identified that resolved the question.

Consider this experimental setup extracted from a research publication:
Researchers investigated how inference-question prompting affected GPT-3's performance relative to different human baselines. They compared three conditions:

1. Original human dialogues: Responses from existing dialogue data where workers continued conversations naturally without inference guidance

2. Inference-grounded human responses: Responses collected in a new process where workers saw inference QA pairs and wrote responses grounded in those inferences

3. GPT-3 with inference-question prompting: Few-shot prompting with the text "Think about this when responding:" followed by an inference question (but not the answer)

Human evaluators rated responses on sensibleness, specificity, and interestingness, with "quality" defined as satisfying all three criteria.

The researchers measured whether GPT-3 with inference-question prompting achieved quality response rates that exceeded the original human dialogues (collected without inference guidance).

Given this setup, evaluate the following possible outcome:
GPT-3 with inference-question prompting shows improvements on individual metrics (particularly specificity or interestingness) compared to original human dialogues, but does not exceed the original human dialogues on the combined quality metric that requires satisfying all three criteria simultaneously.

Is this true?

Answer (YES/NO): NO